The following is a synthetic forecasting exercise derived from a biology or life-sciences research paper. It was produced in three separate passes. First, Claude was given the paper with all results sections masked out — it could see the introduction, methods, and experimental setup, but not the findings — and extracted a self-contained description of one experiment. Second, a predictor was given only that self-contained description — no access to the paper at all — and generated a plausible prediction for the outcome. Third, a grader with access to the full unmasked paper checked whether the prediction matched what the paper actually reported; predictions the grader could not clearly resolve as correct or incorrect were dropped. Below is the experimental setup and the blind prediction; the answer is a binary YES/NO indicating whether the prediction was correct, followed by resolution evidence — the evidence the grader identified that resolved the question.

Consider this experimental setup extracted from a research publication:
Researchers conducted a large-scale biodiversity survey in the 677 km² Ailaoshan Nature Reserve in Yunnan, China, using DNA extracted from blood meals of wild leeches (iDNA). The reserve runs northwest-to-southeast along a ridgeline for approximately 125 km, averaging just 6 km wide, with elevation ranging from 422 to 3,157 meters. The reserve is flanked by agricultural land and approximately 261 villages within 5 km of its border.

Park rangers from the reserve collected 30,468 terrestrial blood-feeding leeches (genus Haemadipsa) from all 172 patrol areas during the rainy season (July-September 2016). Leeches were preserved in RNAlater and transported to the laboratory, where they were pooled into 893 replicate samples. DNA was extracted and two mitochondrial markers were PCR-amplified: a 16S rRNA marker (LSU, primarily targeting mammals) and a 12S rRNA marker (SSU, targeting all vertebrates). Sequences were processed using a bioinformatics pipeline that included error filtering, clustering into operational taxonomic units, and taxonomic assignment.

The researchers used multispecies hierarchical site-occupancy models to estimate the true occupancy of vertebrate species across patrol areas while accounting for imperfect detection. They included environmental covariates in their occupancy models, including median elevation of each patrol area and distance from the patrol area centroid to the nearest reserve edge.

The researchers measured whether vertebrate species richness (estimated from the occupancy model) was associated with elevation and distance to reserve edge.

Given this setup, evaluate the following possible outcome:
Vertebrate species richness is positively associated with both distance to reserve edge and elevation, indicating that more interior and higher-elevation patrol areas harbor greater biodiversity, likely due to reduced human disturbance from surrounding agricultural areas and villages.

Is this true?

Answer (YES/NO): YES